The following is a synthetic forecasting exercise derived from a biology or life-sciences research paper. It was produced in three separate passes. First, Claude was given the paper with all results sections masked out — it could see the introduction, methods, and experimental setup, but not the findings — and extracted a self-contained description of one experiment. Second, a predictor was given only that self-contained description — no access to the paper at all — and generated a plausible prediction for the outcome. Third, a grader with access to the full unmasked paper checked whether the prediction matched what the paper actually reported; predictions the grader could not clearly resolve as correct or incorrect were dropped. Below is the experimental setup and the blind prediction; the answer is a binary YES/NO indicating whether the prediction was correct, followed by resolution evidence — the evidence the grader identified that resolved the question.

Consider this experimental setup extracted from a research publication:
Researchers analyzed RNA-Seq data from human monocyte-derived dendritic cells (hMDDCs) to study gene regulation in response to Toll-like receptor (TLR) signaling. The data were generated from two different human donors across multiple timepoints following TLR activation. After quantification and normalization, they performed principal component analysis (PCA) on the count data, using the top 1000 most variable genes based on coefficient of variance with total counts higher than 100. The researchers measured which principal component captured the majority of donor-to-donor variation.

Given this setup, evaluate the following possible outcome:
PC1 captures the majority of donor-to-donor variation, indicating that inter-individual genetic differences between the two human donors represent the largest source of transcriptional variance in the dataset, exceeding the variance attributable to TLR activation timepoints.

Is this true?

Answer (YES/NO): NO